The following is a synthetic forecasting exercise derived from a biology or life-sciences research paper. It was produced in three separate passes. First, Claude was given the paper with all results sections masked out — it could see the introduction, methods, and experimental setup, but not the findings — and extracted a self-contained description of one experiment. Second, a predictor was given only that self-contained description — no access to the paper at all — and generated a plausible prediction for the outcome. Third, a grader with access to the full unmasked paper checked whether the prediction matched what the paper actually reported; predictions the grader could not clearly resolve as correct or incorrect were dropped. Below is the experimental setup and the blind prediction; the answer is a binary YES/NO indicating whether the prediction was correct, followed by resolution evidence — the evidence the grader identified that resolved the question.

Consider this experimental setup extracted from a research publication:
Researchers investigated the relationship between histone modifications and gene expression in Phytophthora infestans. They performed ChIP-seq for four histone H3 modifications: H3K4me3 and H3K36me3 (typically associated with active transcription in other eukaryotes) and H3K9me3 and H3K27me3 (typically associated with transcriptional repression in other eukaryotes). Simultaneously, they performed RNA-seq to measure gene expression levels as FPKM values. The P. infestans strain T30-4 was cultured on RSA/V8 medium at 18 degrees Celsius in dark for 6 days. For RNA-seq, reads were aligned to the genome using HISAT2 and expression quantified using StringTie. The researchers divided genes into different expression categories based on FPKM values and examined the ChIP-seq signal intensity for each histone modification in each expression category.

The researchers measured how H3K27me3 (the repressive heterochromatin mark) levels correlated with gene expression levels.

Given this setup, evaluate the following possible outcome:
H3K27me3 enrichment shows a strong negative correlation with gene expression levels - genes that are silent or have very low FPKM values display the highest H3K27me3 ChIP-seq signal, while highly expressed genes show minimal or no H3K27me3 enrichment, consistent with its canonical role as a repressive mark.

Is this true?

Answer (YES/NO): YES